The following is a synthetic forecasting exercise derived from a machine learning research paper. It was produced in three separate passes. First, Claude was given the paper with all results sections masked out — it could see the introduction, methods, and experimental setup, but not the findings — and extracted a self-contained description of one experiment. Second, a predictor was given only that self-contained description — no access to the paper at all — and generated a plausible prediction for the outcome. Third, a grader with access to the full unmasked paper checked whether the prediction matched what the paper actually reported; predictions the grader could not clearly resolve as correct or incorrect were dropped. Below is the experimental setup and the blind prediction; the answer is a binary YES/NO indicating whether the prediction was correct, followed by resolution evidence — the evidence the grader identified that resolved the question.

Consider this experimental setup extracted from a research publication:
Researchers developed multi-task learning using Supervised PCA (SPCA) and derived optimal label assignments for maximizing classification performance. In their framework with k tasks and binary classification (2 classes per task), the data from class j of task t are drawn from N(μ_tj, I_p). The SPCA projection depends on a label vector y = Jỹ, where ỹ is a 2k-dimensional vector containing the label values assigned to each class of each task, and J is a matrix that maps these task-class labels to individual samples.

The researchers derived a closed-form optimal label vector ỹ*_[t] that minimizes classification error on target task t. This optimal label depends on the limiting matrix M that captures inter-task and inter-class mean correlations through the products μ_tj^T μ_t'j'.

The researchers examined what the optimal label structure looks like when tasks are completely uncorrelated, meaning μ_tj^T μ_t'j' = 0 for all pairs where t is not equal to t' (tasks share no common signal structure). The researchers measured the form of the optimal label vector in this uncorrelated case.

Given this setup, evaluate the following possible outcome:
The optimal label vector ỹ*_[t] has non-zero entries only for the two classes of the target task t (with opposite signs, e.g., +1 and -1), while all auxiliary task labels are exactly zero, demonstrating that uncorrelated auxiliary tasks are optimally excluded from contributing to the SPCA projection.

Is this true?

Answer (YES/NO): YES